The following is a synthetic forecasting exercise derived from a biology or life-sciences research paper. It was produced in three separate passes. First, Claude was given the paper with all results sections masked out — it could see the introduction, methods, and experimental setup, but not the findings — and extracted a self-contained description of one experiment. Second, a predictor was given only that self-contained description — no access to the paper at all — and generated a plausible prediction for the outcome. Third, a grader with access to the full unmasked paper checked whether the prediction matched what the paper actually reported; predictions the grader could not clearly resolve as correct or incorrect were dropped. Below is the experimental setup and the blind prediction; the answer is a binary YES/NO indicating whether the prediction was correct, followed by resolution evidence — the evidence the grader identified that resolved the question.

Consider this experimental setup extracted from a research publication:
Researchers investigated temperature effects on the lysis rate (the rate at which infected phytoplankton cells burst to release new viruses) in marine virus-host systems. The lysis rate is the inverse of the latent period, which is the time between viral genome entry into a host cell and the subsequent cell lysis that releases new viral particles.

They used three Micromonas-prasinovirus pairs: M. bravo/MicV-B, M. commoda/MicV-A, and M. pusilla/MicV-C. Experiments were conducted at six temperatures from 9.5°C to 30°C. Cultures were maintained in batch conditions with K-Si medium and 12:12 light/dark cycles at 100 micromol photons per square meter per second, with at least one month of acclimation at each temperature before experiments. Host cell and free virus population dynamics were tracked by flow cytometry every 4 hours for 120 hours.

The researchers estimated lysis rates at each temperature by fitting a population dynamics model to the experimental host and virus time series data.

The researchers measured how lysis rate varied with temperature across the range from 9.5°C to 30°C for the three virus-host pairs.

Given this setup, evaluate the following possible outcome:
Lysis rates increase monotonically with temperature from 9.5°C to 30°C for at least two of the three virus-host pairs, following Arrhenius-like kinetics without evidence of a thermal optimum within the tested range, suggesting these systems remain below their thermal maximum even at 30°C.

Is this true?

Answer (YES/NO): NO